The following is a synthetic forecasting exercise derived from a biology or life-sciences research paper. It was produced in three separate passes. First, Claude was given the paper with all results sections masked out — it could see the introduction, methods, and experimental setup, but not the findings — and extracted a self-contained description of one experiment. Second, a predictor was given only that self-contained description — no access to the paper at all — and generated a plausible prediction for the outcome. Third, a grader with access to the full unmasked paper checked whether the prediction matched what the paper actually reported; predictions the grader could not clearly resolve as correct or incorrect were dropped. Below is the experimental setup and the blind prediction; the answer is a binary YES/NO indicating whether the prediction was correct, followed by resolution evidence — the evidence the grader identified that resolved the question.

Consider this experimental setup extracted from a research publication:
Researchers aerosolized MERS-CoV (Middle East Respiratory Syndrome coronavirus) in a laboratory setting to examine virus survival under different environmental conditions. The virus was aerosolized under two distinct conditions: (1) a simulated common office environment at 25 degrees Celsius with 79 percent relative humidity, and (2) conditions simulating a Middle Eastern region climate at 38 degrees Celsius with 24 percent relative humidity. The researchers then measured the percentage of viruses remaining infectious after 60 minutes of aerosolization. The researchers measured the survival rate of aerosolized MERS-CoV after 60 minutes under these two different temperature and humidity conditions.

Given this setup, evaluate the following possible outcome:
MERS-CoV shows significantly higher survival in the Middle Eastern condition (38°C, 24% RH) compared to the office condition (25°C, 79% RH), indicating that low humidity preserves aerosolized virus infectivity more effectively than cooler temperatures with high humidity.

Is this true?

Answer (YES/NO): NO